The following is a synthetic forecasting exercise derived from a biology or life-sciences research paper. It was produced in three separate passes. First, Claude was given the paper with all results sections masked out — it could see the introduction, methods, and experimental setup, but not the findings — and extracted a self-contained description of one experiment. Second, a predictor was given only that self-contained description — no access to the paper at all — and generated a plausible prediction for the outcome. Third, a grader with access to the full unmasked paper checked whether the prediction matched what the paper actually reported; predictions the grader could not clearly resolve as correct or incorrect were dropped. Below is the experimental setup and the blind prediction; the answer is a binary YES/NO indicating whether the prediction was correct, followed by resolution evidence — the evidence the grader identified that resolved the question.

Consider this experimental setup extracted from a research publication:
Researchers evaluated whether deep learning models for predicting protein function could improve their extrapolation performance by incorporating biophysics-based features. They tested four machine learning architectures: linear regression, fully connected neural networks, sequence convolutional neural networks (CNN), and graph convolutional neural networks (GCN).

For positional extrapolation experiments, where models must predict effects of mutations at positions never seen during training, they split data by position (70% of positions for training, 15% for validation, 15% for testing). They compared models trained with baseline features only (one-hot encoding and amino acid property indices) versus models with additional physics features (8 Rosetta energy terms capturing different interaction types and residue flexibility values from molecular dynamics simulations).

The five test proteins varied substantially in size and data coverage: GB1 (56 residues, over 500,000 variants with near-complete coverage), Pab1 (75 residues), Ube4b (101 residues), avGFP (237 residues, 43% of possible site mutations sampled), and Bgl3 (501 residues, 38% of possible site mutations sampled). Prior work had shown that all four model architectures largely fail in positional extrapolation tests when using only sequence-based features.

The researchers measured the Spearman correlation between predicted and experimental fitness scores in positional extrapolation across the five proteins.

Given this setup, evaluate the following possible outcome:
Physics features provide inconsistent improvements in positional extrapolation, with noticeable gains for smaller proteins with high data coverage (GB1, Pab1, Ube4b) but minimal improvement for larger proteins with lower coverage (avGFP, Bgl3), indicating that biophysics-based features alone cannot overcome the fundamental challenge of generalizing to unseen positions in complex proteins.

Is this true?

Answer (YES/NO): NO